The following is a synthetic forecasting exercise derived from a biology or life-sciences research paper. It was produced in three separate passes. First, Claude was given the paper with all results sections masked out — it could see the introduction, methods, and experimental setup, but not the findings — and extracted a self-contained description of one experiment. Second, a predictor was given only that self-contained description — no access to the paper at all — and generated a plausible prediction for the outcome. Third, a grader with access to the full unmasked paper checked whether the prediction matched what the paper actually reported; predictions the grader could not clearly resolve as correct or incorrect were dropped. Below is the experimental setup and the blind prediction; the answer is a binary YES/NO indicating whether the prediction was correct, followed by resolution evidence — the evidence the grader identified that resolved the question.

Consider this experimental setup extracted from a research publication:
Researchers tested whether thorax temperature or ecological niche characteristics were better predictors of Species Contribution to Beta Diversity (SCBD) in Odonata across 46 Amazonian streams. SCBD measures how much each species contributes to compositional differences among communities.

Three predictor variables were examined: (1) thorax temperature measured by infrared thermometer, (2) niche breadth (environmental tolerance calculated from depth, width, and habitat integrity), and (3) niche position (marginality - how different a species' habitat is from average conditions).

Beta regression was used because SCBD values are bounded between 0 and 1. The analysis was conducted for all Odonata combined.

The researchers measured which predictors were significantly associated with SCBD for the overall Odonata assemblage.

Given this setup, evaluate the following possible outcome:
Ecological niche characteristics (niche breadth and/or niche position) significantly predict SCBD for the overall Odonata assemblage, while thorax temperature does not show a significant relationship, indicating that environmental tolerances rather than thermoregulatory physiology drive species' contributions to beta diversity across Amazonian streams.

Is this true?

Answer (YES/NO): YES